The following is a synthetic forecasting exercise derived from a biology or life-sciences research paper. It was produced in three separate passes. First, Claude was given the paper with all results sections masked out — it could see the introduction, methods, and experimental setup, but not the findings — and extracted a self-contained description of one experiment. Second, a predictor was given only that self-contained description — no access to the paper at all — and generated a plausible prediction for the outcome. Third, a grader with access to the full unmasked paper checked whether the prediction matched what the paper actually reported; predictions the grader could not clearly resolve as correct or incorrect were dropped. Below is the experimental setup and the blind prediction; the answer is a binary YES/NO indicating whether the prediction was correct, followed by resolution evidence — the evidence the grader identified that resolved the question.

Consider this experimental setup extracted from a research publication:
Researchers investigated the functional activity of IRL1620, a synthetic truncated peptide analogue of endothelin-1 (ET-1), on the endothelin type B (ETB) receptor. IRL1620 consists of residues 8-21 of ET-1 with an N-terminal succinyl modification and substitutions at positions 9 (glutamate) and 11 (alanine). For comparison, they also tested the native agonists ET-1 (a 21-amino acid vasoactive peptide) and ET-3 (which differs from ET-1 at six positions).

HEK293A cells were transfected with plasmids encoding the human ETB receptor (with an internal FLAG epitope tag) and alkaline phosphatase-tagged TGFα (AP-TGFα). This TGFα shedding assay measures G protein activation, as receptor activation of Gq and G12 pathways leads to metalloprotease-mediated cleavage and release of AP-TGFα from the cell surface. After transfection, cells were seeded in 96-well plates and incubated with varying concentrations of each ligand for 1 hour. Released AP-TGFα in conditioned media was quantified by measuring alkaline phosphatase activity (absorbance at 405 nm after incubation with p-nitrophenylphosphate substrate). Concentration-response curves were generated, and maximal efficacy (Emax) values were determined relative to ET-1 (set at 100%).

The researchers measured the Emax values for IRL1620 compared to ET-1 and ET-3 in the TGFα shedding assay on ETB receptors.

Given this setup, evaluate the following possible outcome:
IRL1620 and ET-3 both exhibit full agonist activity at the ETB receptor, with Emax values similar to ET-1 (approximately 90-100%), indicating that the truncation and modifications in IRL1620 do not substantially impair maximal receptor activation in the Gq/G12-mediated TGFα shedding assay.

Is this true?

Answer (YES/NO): NO